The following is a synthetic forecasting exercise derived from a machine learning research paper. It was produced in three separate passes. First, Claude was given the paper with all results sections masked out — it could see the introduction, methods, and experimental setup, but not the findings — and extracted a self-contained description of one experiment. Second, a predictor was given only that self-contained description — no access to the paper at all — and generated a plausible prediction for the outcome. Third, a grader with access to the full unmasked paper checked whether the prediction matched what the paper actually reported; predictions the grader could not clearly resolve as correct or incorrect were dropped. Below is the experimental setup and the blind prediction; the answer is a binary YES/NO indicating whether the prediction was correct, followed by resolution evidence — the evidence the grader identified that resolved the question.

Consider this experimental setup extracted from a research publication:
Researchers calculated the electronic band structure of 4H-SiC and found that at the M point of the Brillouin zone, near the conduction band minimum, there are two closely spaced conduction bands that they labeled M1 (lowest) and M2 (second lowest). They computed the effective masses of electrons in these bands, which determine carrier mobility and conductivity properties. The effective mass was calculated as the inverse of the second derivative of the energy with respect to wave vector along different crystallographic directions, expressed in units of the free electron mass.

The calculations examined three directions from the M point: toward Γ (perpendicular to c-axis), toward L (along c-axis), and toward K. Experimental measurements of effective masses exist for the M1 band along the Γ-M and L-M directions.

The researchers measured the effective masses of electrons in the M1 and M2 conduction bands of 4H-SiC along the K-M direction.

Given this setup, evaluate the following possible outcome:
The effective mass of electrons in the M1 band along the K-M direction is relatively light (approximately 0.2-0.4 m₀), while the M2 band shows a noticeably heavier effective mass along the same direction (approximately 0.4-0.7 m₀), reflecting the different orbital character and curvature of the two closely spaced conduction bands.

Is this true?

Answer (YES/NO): NO